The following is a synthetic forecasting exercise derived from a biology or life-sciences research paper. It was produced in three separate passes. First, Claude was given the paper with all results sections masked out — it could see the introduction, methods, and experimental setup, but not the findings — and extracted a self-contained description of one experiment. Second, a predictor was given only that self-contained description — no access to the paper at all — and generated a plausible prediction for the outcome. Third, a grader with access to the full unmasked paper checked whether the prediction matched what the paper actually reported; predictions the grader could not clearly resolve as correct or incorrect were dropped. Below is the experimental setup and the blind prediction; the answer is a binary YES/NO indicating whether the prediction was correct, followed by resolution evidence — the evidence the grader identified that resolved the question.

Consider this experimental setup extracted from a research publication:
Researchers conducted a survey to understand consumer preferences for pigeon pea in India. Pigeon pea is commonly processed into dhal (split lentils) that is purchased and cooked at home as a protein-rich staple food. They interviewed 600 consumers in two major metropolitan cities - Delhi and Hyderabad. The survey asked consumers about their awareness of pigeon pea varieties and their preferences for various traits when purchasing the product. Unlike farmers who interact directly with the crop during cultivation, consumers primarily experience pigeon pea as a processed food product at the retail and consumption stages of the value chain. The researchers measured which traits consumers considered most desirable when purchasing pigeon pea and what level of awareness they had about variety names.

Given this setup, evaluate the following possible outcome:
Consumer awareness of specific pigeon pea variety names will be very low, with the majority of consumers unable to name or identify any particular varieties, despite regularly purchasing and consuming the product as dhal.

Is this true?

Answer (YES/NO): YES